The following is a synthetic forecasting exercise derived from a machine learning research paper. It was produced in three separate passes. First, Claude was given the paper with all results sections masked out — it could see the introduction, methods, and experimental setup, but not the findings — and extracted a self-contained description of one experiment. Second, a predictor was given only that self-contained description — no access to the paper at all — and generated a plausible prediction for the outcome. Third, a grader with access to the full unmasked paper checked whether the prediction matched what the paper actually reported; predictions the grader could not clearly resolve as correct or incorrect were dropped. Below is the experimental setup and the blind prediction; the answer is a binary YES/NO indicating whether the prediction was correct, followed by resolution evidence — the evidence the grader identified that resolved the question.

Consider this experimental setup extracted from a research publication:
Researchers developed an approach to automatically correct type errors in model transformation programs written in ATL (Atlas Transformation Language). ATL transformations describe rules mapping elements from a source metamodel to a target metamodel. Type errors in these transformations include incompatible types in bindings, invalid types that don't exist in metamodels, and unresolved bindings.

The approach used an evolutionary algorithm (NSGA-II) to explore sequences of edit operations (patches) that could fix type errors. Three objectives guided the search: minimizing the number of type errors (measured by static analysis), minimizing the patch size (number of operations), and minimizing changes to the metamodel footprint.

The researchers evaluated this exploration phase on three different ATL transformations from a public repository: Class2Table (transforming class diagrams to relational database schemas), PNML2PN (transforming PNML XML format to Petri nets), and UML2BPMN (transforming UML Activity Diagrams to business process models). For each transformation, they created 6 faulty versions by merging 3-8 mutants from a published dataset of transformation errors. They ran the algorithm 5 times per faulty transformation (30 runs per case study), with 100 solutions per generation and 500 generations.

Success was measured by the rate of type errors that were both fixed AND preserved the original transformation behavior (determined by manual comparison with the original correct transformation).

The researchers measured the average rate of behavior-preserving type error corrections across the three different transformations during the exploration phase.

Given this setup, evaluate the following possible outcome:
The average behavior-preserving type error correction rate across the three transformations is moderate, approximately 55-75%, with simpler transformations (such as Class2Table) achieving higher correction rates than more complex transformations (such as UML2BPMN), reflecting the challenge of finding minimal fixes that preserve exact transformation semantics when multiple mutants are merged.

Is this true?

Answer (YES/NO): YES